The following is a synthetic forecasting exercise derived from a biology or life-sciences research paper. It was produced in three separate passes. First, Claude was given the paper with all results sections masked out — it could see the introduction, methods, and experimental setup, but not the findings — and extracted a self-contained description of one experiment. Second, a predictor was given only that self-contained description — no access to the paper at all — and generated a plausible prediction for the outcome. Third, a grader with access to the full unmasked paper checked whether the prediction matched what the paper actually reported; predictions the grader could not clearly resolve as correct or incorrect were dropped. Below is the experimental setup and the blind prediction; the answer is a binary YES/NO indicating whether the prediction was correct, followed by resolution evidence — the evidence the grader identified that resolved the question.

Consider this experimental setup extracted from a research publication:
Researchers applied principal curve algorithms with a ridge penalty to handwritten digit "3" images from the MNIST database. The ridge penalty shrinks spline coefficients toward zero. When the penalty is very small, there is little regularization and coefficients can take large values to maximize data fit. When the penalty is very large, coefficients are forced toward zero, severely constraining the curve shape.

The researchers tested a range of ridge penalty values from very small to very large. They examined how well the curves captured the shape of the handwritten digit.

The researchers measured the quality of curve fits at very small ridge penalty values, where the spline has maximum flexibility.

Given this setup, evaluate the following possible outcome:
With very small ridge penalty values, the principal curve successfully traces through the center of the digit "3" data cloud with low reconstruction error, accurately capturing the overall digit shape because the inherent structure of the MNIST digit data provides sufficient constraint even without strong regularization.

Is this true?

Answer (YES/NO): NO